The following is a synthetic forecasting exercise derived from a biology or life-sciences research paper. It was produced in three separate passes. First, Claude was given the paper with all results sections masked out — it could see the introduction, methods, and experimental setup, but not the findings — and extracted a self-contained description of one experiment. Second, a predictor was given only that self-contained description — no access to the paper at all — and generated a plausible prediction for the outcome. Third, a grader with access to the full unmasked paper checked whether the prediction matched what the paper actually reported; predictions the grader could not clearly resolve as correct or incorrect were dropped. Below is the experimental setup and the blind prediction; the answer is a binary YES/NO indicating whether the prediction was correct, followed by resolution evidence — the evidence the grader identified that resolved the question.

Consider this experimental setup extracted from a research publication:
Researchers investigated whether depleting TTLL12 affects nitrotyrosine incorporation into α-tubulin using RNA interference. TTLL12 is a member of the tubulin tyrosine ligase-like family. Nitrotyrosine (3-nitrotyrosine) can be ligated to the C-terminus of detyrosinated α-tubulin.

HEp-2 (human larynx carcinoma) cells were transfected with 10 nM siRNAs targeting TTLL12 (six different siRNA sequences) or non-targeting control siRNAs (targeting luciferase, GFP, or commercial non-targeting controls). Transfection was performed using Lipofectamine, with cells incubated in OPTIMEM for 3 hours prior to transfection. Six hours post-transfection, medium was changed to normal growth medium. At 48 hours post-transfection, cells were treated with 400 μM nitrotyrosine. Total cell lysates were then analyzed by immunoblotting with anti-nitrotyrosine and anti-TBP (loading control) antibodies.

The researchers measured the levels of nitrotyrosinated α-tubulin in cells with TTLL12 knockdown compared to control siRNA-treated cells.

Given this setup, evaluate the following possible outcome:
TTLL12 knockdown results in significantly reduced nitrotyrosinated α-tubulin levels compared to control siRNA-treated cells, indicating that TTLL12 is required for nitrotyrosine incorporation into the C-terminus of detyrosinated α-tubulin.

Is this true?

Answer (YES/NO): NO